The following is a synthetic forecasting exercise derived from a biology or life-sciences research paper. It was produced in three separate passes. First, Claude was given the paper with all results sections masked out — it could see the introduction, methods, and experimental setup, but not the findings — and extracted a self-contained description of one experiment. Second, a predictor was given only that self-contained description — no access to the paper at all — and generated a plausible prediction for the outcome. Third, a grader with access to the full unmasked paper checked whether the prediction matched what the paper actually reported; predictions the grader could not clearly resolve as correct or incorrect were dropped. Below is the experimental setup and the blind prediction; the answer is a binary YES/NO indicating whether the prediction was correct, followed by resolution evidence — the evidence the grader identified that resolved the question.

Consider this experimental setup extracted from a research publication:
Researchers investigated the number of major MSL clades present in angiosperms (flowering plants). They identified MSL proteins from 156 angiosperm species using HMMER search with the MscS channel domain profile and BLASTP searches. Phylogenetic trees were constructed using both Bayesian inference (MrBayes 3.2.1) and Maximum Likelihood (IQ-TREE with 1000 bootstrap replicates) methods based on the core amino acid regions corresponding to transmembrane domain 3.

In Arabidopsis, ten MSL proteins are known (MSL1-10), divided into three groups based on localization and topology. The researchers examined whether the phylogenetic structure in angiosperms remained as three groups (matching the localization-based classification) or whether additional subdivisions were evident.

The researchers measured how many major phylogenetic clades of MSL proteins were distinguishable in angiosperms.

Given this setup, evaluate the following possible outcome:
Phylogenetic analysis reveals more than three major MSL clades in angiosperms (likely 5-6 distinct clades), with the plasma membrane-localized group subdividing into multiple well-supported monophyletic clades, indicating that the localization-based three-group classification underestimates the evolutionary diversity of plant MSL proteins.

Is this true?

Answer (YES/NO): NO